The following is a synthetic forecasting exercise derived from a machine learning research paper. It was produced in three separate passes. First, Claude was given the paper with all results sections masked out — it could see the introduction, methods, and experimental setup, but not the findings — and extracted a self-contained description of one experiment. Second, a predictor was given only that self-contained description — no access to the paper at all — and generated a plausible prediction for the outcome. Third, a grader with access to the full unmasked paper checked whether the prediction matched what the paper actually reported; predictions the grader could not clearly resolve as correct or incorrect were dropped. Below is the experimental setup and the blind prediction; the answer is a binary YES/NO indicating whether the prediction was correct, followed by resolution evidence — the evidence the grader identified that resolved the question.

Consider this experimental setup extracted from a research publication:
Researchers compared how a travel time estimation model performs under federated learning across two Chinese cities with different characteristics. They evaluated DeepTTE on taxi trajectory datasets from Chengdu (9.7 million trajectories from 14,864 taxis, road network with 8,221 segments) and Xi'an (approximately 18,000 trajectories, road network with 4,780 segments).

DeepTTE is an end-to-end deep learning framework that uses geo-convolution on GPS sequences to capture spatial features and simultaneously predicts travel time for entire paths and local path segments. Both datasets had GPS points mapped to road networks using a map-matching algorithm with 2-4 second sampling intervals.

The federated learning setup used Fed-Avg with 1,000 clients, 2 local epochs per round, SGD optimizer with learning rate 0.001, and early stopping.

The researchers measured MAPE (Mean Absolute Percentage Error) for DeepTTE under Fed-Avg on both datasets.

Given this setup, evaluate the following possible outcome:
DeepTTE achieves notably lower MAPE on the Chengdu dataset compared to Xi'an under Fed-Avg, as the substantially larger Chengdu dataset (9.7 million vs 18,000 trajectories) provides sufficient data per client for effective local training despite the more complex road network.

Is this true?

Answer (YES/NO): NO